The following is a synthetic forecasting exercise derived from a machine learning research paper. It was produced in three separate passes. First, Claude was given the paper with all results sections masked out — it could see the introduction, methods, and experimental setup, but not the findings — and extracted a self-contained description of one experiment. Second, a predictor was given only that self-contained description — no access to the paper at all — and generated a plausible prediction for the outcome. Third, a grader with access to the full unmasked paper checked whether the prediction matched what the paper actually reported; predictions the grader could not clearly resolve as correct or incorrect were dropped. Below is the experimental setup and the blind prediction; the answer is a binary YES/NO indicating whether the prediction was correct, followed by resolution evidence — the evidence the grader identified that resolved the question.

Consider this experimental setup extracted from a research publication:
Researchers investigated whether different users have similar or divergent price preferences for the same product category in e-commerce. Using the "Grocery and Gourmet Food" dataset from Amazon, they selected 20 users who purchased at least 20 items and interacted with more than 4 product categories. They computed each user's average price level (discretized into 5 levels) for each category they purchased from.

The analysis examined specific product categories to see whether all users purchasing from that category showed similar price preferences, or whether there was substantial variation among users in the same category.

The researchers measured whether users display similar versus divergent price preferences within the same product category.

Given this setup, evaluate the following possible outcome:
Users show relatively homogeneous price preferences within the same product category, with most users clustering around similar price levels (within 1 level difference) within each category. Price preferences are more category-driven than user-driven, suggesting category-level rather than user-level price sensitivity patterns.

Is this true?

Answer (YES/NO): NO